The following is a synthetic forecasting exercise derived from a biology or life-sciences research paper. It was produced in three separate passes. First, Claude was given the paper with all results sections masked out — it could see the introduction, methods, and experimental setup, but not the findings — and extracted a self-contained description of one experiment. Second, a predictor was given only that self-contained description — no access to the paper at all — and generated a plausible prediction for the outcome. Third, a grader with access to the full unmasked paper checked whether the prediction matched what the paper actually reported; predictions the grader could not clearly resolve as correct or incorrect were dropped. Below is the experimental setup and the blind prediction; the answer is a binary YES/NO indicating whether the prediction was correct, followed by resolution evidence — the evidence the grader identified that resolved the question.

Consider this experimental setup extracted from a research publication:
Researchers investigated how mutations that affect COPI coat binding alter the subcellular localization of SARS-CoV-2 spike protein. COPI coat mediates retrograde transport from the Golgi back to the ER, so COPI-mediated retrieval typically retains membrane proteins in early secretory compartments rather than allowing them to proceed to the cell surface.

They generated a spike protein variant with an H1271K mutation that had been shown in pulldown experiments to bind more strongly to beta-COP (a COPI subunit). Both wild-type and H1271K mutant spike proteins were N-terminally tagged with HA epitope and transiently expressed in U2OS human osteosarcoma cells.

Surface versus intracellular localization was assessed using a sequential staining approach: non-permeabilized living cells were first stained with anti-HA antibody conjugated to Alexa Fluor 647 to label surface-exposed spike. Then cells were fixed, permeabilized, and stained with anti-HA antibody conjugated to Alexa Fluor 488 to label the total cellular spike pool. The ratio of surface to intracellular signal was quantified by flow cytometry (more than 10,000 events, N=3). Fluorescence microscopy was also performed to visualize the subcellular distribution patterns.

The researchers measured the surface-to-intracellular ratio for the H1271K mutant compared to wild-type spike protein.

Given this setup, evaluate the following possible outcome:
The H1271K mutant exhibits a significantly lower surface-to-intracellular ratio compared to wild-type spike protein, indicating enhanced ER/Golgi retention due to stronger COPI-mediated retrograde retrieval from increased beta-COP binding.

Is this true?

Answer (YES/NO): YES